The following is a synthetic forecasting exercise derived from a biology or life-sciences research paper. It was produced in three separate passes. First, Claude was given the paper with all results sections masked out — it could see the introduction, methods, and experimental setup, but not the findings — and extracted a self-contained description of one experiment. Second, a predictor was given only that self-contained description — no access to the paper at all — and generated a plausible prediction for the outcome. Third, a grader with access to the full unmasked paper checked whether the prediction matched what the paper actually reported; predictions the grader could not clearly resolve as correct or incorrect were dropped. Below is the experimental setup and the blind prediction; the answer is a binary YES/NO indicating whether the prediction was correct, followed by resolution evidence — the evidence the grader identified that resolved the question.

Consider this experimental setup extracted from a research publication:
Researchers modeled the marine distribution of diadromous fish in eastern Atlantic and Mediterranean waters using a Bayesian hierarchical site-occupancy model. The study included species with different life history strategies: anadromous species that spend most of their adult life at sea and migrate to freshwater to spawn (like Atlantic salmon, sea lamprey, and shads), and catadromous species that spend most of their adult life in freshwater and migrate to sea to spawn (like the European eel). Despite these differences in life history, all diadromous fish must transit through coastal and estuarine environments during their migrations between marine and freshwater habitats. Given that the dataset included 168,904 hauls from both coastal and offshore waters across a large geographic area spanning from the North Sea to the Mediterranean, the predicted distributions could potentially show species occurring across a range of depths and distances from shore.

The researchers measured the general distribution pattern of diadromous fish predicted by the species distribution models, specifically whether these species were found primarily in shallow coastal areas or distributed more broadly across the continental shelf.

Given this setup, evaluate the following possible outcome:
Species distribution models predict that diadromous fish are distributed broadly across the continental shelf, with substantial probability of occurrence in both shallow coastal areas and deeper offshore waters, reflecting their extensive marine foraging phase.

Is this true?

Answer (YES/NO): NO